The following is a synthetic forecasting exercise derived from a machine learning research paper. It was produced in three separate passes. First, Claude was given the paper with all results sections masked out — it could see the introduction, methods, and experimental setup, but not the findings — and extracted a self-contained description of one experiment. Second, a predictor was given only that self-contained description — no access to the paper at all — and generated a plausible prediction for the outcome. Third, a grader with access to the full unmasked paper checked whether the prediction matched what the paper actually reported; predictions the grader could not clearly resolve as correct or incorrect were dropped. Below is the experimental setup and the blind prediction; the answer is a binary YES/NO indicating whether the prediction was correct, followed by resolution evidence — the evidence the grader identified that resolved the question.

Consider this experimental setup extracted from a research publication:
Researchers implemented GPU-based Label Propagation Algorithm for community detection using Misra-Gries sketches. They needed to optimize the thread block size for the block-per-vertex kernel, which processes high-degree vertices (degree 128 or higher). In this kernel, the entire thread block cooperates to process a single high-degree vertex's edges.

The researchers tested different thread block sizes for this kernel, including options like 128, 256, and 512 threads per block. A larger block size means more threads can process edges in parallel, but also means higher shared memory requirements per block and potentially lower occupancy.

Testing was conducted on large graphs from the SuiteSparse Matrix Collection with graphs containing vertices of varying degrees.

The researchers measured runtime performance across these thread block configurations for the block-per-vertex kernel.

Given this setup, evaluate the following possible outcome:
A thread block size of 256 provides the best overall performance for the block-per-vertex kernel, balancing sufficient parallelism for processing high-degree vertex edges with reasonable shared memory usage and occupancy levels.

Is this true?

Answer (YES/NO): YES